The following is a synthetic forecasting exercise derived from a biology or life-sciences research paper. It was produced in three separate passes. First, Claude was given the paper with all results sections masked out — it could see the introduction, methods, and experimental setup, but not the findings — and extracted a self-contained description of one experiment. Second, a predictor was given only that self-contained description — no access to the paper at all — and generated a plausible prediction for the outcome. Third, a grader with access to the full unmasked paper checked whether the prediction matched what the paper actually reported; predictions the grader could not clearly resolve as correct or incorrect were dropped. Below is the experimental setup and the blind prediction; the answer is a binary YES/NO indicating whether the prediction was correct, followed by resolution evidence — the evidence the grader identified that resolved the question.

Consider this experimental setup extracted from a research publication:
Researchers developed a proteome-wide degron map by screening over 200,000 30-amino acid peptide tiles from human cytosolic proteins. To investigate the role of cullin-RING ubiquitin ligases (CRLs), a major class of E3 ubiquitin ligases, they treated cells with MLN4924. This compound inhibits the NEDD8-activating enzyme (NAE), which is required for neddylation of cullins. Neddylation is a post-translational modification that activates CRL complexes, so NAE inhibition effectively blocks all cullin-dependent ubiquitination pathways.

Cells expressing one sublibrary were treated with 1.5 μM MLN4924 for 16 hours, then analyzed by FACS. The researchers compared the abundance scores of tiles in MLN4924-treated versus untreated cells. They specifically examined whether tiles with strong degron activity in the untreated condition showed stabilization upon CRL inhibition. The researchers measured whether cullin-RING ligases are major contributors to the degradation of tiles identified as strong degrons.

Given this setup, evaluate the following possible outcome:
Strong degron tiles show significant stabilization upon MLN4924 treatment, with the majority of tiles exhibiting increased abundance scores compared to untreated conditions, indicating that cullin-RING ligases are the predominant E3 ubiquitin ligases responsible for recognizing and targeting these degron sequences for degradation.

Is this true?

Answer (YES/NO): NO